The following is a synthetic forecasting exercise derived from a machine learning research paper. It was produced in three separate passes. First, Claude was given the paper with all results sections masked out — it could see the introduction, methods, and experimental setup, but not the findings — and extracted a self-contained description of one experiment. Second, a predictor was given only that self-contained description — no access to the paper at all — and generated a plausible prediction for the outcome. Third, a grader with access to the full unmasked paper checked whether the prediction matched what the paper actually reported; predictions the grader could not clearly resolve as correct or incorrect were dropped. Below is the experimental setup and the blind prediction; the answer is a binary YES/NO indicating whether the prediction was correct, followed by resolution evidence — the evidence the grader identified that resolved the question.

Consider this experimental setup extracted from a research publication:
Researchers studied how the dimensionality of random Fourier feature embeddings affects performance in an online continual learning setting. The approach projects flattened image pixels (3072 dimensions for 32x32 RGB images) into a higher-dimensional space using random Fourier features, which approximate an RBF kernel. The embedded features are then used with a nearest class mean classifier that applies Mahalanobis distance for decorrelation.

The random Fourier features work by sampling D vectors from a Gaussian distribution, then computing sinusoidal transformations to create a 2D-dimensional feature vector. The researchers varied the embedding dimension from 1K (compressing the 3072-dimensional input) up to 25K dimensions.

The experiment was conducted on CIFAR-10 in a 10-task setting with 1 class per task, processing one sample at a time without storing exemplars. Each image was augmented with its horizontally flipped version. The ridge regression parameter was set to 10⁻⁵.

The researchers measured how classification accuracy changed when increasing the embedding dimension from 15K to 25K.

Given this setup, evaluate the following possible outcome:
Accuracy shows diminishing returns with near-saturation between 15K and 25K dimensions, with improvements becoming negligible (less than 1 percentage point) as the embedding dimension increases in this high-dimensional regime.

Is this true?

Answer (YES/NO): NO